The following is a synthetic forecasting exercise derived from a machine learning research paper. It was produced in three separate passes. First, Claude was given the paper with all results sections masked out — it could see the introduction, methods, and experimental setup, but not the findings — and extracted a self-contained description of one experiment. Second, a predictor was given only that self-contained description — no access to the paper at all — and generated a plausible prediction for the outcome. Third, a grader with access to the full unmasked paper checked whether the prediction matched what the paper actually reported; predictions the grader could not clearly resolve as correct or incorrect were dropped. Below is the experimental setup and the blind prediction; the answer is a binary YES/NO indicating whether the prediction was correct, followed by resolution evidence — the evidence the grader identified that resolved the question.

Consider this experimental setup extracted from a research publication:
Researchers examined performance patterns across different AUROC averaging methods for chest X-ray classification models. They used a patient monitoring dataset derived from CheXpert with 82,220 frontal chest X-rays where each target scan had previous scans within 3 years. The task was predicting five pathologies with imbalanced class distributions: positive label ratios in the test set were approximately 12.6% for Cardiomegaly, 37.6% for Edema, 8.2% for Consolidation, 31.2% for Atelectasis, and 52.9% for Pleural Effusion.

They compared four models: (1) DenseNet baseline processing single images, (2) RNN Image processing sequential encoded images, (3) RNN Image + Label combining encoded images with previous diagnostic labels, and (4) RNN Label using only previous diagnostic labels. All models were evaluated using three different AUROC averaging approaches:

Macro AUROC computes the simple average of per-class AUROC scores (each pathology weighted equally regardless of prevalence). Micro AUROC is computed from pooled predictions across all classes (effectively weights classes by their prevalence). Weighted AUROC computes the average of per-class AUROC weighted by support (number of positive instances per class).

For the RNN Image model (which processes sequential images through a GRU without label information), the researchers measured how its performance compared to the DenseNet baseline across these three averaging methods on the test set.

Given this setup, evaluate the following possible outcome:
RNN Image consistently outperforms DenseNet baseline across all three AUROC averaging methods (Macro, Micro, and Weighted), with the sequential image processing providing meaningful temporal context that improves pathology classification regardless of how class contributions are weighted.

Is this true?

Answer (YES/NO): NO